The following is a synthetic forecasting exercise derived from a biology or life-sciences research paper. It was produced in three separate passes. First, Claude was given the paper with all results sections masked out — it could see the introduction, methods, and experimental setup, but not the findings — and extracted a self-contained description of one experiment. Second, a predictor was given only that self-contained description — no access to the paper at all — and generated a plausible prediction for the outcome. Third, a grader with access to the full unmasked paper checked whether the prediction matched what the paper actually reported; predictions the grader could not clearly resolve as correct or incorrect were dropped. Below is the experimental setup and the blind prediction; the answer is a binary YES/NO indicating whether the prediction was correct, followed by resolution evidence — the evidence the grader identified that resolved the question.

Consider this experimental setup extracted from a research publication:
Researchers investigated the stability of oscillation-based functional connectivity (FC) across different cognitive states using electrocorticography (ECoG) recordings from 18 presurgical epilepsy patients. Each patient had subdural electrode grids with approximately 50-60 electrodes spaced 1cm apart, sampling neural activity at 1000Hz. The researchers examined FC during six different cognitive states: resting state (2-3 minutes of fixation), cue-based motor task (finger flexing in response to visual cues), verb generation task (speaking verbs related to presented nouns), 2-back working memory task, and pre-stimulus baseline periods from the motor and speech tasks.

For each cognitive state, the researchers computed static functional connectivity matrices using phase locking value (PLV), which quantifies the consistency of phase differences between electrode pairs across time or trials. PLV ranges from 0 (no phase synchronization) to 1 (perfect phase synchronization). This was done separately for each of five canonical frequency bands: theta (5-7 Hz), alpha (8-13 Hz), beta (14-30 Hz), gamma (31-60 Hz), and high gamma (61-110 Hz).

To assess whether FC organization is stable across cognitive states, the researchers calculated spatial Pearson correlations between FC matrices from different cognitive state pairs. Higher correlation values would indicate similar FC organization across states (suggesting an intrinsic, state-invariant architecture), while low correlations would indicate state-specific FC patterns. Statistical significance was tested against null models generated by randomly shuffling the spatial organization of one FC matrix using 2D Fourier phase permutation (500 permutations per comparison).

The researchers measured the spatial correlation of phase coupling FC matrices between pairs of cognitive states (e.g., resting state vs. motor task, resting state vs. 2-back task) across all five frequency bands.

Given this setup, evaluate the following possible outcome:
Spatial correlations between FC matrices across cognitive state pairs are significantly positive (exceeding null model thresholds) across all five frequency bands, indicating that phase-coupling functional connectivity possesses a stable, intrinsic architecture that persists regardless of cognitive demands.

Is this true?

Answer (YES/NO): YES